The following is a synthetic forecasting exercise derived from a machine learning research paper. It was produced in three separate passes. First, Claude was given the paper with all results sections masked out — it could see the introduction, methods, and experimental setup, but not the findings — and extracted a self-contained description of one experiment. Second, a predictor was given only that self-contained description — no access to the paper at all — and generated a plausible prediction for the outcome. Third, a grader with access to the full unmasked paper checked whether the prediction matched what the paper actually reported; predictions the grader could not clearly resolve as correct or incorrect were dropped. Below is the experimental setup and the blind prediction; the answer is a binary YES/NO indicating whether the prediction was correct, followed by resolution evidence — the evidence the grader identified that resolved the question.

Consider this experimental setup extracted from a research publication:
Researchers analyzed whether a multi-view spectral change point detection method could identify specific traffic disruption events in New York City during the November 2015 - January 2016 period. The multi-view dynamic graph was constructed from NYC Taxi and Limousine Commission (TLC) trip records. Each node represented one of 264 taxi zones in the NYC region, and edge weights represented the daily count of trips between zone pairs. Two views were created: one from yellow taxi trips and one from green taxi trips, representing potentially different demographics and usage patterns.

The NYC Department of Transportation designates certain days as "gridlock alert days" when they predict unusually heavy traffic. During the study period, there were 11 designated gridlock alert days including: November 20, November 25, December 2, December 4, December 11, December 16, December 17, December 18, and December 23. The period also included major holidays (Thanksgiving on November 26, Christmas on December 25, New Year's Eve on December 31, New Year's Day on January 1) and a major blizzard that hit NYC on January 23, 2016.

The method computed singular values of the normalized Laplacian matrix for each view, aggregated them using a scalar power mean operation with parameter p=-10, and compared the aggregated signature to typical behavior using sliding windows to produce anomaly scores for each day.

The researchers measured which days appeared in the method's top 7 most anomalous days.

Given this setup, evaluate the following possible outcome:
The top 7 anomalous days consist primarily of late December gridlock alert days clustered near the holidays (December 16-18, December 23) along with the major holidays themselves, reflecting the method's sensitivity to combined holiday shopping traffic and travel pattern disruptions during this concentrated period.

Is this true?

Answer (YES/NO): NO